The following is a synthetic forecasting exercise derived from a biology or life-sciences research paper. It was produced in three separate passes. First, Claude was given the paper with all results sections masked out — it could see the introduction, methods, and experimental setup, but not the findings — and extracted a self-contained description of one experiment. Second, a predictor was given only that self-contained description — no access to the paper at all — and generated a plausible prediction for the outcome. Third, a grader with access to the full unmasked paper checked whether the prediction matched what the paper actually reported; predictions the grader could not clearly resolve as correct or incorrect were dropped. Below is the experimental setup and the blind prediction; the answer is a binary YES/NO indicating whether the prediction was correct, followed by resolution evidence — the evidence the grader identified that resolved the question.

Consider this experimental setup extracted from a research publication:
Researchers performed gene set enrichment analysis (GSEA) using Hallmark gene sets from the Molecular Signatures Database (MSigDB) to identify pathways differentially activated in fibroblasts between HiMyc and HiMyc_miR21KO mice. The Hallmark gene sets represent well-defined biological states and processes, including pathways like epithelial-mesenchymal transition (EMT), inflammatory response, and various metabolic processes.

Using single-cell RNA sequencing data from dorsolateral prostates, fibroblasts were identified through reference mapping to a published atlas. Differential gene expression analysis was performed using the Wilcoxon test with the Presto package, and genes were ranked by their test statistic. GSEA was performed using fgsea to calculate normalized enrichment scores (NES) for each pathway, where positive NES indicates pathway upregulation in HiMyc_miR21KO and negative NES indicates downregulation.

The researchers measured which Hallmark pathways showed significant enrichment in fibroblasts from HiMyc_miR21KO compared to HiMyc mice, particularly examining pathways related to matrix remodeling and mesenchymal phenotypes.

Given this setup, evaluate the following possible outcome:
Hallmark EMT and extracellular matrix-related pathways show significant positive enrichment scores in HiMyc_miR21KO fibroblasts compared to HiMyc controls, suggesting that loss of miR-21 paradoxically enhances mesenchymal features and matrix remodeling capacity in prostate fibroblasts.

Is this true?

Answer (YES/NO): NO